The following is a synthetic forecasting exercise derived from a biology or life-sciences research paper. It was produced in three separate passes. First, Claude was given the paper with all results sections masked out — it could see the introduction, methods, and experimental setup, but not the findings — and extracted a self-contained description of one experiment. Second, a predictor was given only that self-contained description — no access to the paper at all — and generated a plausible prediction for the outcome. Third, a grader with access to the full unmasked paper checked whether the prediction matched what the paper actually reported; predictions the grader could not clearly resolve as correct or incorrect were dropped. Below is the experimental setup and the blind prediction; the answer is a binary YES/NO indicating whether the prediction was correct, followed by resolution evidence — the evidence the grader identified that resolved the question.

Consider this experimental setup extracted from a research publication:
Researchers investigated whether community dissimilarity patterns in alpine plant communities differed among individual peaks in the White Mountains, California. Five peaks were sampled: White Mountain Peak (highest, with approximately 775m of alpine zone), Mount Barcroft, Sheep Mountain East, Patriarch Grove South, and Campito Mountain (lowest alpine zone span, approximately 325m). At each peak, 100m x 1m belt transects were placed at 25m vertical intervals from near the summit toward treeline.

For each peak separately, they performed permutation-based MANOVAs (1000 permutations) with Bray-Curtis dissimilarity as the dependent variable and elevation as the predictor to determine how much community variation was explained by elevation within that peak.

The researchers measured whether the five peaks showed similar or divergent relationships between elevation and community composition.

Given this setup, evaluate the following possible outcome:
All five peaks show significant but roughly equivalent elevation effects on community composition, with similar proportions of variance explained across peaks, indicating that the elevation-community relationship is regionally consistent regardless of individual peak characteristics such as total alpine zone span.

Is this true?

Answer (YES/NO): NO